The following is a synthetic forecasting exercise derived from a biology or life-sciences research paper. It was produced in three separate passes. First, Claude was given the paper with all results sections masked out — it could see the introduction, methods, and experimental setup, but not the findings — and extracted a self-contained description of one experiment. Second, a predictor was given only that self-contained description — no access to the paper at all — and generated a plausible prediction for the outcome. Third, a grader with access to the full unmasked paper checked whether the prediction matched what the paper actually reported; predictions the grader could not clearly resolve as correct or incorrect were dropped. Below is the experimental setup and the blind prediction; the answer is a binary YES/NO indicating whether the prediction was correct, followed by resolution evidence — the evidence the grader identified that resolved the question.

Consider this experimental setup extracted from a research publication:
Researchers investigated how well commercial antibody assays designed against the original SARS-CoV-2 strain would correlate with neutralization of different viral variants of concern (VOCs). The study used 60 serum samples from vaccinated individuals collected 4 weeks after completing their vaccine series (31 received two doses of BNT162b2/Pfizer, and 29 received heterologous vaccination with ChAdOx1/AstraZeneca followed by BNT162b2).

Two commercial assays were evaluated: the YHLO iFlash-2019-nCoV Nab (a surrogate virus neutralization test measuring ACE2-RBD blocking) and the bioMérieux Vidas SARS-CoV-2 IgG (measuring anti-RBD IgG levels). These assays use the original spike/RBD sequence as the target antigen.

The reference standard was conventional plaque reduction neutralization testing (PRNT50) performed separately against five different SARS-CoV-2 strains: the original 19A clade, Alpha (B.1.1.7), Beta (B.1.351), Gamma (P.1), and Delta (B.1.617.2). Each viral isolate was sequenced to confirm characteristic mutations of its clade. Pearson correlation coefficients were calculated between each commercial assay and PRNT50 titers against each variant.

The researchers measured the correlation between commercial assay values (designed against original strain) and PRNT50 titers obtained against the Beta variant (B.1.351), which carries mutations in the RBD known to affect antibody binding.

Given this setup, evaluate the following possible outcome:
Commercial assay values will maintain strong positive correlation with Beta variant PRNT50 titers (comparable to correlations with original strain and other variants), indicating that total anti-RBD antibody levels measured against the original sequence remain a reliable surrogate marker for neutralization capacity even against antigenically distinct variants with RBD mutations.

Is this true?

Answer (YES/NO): NO